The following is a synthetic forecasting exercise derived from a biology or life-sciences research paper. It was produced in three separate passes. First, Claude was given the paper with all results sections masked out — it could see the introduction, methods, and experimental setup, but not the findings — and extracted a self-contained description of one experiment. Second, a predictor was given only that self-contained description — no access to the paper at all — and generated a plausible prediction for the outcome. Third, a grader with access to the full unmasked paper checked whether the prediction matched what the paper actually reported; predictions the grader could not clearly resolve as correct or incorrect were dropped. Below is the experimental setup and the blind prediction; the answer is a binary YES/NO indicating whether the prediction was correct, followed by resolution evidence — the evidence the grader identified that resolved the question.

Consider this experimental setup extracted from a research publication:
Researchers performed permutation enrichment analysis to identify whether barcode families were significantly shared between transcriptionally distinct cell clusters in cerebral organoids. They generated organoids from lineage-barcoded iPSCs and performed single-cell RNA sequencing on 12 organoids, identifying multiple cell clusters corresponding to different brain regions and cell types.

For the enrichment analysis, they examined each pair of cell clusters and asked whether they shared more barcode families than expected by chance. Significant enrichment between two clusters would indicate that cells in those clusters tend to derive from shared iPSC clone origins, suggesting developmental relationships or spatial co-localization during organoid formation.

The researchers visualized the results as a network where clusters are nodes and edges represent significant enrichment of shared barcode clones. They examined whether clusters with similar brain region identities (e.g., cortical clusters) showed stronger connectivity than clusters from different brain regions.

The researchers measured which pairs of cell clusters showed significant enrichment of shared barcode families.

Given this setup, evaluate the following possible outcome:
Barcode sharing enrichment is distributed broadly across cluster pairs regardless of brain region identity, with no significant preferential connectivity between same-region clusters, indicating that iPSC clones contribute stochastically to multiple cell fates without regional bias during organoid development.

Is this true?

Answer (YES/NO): NO